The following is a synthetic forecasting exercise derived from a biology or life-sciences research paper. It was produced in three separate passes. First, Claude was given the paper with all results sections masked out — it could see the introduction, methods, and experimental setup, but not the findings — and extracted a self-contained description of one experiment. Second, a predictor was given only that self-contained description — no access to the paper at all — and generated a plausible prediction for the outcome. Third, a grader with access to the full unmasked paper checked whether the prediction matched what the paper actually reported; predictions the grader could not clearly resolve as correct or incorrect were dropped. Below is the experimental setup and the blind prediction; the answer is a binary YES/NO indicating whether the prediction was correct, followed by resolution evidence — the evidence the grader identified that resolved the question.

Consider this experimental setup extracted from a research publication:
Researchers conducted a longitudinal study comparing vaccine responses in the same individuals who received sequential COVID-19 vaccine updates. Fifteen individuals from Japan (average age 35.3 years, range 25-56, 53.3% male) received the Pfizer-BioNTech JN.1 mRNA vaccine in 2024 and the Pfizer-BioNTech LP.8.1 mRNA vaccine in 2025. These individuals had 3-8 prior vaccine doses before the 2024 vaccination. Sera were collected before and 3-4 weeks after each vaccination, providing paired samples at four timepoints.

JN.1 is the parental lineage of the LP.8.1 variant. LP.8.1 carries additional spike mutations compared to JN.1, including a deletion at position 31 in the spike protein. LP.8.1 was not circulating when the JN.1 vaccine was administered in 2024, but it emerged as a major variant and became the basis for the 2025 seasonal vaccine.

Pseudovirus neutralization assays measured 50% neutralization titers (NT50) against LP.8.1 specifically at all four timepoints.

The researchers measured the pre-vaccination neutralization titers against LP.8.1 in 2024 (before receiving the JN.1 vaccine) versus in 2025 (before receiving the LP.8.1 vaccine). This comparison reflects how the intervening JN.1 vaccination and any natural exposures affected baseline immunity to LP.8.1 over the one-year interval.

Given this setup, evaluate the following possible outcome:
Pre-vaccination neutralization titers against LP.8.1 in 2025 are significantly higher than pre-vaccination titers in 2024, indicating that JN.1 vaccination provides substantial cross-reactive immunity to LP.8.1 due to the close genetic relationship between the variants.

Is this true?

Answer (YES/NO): YES